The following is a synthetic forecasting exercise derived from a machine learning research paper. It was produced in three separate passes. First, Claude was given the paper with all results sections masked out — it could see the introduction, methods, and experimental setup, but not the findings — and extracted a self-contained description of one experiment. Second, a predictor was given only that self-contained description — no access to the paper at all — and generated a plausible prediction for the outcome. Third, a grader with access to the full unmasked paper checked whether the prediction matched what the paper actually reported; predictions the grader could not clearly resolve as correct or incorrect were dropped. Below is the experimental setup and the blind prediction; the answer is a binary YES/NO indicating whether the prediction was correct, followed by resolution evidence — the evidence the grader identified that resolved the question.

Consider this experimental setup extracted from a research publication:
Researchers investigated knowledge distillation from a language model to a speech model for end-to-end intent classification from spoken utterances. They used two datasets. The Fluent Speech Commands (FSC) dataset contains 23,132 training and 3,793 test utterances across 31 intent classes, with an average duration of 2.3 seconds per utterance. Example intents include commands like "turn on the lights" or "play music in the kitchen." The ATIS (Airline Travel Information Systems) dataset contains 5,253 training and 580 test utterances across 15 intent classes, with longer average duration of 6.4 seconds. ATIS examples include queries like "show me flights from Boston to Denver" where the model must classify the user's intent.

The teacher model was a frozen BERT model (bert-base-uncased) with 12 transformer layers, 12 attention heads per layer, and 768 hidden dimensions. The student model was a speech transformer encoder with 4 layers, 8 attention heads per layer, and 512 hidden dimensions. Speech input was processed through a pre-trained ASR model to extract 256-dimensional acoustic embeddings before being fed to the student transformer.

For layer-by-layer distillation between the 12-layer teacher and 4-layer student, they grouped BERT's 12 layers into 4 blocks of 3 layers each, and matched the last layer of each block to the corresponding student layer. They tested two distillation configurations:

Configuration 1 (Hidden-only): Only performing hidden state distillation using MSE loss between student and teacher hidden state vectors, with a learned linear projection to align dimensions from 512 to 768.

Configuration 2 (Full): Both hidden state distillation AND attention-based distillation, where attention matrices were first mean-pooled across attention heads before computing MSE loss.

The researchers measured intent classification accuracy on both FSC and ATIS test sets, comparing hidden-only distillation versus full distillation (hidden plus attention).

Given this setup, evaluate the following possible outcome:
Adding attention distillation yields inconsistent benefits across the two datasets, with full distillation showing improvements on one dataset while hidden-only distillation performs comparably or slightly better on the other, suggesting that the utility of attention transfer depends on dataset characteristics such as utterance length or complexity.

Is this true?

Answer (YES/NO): NO